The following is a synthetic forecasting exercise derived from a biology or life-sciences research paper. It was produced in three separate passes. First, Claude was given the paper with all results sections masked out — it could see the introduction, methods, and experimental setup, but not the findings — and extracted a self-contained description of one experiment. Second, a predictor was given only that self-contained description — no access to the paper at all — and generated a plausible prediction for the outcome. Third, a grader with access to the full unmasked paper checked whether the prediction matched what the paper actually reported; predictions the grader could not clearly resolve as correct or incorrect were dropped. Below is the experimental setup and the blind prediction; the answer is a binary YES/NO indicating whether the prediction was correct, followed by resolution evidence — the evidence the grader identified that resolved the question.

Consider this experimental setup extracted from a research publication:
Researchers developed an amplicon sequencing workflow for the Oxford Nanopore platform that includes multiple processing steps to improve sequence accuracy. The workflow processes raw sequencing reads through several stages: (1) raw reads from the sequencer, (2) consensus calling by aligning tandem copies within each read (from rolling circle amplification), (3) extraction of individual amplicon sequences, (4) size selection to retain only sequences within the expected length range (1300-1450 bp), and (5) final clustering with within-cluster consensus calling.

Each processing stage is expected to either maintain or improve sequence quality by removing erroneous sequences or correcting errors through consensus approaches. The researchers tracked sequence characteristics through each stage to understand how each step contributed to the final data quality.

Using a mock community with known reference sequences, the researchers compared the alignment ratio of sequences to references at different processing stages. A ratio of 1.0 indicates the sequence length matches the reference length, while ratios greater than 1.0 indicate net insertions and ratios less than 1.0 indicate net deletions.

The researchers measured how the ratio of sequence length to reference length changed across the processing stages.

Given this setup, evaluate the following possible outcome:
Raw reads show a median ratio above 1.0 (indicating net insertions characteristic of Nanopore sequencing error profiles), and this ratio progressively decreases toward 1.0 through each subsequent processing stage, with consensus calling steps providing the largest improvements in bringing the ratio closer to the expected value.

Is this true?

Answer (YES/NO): NO